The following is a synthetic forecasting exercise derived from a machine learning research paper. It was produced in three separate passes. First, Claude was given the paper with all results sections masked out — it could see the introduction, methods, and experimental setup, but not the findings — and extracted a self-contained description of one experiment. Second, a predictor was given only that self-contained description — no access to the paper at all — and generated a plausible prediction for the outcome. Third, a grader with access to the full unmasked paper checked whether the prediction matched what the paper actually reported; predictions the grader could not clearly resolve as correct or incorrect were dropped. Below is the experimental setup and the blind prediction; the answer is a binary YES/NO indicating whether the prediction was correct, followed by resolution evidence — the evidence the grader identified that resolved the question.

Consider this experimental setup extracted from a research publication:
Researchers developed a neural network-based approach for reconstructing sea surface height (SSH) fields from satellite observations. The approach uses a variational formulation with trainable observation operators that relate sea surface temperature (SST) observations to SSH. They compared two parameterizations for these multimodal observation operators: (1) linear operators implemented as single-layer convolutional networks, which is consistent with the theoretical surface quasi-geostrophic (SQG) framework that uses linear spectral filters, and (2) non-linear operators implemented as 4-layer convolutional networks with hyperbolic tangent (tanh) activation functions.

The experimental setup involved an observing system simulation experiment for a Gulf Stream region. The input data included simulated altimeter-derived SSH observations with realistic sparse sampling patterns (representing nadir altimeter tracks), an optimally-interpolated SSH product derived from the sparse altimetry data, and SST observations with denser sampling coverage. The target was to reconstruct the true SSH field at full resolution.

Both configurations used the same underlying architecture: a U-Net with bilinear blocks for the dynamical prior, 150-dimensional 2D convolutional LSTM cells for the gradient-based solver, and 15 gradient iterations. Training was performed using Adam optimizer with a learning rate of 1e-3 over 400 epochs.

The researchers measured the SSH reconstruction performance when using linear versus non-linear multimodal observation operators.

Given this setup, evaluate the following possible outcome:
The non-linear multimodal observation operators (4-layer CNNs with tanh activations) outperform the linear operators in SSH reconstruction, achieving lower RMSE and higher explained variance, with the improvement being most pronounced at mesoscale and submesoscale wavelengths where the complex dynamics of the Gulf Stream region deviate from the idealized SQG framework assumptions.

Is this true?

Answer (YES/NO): NO